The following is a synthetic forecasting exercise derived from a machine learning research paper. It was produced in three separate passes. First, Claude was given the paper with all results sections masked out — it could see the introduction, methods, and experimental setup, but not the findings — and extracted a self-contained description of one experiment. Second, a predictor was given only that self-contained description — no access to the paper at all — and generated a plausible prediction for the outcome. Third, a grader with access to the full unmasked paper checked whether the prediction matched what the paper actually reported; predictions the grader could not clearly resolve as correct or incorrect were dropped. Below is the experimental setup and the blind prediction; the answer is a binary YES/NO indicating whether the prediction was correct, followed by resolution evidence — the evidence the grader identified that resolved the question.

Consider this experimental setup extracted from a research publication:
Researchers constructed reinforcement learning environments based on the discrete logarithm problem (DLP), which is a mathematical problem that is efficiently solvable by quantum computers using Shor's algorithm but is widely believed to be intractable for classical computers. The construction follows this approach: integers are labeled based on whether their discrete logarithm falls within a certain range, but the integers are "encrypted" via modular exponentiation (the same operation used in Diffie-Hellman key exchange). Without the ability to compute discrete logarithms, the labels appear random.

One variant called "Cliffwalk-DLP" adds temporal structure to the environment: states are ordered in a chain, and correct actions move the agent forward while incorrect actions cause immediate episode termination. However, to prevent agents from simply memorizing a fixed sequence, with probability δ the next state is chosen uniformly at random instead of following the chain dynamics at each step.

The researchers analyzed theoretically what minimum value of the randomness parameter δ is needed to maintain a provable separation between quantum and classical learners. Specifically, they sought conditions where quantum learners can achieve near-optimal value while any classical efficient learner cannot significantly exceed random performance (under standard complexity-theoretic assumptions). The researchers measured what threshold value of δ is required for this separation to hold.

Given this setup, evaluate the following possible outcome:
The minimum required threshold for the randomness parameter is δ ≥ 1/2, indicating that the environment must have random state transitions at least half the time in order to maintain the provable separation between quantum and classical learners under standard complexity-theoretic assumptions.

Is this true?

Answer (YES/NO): NO